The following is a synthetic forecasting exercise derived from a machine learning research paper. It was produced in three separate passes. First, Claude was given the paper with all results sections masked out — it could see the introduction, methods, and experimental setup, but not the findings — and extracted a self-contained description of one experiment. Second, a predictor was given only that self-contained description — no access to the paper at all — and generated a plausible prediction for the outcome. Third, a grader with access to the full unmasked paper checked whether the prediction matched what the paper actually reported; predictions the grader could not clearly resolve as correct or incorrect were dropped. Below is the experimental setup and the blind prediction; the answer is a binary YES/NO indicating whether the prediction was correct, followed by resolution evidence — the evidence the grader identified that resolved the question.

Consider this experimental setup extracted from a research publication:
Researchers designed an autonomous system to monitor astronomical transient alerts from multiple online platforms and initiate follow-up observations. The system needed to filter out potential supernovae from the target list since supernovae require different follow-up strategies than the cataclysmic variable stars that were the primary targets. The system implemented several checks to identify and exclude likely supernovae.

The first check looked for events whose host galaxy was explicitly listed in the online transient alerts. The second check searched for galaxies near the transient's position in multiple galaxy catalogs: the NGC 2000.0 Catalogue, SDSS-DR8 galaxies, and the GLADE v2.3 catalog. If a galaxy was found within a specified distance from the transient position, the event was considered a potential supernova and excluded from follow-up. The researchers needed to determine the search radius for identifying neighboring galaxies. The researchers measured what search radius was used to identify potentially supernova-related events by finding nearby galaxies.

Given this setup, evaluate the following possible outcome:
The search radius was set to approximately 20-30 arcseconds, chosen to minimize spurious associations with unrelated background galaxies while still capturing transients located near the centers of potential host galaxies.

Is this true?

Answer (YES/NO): NO